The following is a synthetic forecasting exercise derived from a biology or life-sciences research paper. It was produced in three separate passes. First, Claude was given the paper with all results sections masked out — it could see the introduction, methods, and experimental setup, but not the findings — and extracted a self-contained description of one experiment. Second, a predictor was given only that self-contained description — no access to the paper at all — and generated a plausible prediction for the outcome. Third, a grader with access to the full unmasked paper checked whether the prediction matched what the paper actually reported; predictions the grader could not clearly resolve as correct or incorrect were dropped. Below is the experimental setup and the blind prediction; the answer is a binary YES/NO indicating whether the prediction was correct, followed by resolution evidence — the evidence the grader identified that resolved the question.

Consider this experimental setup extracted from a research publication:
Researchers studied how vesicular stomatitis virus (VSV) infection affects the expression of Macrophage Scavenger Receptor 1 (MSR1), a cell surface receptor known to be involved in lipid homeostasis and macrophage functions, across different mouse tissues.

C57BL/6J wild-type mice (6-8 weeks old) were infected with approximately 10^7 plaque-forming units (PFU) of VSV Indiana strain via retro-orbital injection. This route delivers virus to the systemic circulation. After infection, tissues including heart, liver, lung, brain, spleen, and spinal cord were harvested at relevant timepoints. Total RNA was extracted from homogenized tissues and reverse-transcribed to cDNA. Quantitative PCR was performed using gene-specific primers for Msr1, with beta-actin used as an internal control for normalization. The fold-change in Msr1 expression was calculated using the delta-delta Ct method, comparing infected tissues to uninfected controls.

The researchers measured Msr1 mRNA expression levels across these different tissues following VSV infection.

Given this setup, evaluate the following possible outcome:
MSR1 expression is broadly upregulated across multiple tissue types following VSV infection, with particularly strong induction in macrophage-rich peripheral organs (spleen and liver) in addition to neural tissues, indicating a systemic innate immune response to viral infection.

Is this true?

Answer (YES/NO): NO